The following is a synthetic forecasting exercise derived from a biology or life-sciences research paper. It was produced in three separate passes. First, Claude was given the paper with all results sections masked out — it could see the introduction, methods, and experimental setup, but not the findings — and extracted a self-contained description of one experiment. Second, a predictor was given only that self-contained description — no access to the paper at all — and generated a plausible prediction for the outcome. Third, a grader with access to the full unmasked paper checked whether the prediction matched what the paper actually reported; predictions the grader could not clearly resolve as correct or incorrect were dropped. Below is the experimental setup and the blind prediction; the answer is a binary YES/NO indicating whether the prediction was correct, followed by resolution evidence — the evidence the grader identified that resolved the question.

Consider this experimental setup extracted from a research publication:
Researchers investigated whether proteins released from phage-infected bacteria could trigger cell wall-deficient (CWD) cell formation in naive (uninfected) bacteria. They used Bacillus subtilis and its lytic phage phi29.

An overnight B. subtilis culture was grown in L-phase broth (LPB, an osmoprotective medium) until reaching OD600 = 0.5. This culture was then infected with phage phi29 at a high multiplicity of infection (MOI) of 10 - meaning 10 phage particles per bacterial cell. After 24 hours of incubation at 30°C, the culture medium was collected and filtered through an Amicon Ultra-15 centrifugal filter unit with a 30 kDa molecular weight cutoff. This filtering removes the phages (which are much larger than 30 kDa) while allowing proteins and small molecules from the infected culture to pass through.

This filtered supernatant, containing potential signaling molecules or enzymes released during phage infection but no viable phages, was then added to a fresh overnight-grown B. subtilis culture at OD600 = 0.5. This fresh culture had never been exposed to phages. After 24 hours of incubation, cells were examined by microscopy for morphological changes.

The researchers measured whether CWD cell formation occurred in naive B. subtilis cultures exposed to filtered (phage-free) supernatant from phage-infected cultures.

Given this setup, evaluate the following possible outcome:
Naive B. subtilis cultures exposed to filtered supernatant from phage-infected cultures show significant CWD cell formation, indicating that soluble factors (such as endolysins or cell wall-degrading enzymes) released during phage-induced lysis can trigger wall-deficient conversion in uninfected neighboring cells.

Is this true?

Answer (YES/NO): NO